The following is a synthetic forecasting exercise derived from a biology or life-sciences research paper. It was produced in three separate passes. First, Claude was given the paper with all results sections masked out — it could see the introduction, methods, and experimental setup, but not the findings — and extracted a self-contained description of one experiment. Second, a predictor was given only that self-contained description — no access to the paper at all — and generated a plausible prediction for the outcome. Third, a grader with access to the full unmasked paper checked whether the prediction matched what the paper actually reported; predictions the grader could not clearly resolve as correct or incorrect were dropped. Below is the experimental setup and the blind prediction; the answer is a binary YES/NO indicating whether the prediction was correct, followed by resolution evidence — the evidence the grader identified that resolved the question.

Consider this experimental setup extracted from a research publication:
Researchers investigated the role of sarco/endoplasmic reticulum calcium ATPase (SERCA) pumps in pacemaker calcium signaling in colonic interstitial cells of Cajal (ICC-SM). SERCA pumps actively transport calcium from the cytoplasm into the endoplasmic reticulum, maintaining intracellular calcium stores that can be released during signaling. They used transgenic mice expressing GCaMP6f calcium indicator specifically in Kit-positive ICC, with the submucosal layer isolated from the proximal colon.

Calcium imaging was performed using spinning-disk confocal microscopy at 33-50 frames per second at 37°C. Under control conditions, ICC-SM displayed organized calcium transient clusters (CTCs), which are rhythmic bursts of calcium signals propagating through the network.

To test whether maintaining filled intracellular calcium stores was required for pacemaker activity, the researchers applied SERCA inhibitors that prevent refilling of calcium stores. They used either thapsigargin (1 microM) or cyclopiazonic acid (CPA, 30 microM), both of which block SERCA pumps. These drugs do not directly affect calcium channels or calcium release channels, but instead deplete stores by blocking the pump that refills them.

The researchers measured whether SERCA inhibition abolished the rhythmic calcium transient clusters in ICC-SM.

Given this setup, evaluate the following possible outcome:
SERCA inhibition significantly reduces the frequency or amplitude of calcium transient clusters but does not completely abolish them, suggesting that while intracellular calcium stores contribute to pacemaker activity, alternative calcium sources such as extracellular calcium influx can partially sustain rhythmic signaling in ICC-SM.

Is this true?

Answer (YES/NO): YES